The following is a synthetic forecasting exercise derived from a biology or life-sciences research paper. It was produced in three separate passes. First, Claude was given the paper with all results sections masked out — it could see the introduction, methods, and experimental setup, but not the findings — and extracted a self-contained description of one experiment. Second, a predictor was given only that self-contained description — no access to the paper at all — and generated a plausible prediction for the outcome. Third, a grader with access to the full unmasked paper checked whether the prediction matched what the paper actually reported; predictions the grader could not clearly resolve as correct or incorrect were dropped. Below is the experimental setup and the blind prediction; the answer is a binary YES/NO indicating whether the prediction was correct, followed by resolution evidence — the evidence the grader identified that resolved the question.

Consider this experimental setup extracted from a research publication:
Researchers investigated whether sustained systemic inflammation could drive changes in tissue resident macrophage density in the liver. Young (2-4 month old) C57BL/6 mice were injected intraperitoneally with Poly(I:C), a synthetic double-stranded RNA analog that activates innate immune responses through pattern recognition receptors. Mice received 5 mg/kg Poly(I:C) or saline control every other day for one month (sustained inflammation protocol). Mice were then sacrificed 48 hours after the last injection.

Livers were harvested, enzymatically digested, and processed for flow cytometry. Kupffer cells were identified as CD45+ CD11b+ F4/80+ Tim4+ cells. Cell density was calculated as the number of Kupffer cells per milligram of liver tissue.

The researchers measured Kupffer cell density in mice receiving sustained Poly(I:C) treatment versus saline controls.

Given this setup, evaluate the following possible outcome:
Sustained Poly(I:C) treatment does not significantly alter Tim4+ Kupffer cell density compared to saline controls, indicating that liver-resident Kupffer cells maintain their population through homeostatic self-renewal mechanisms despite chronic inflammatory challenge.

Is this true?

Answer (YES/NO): NO